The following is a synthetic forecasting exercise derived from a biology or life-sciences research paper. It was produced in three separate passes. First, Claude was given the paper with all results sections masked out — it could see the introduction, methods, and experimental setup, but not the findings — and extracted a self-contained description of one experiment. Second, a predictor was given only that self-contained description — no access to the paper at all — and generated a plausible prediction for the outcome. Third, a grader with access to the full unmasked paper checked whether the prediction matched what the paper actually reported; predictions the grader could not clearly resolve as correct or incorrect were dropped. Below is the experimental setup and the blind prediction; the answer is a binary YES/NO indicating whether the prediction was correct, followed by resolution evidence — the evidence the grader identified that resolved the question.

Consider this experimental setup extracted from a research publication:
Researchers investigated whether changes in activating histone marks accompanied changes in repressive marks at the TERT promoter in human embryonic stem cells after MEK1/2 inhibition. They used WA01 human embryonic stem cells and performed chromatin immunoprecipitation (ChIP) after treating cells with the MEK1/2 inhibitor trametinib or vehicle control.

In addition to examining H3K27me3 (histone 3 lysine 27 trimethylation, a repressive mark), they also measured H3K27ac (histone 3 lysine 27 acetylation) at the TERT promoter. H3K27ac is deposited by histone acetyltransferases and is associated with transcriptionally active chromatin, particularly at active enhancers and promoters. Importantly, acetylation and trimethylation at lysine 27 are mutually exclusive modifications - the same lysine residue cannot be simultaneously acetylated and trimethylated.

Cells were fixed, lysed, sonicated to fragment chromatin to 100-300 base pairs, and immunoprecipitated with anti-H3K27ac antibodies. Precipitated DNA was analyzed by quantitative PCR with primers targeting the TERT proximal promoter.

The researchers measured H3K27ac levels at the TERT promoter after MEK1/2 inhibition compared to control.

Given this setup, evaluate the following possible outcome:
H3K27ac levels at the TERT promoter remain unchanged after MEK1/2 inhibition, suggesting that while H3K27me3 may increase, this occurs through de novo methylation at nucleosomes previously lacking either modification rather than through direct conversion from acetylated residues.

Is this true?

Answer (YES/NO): NO